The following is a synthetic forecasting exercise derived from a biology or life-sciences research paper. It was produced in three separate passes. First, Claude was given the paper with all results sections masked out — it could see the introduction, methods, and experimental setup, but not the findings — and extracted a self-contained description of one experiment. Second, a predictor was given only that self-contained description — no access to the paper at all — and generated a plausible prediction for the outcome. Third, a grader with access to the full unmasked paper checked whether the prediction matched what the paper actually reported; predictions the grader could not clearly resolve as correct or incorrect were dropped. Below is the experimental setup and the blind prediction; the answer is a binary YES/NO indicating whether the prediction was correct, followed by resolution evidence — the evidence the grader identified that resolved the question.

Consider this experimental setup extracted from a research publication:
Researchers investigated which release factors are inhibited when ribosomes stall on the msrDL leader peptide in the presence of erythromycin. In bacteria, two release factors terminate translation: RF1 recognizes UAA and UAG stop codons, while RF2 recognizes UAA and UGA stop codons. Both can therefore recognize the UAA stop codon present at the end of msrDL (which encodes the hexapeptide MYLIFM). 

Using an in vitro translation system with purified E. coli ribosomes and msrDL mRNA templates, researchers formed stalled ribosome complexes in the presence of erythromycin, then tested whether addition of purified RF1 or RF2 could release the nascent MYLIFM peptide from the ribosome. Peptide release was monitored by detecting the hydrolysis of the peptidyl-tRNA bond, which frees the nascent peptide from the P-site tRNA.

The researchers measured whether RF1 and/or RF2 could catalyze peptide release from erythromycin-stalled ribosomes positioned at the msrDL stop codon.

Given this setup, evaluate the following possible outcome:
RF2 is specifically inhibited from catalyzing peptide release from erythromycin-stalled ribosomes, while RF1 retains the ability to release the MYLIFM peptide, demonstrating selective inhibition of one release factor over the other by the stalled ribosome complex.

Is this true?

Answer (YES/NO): NO